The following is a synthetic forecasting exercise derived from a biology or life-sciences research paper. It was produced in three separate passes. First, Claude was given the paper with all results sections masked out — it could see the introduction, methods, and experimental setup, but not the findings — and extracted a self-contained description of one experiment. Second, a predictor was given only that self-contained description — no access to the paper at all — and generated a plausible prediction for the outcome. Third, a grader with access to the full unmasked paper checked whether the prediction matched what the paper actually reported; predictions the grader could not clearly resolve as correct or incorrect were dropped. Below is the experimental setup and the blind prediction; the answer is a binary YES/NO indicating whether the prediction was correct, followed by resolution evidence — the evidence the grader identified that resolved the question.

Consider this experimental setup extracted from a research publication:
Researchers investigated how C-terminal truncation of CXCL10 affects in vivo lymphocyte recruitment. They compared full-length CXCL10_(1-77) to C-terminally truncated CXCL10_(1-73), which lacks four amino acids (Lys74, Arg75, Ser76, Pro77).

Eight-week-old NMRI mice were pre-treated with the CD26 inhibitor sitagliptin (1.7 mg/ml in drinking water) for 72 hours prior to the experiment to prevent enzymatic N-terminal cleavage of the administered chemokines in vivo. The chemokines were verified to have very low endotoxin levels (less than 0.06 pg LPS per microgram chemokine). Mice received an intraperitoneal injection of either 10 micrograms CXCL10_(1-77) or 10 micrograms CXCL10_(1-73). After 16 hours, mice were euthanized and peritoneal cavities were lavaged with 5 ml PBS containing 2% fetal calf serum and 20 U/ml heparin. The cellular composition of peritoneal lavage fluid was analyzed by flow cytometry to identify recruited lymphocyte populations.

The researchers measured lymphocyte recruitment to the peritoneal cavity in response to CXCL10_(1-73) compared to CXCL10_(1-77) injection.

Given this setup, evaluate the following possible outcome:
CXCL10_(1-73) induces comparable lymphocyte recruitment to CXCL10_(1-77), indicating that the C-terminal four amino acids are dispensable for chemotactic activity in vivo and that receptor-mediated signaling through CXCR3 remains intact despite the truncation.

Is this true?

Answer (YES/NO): NO